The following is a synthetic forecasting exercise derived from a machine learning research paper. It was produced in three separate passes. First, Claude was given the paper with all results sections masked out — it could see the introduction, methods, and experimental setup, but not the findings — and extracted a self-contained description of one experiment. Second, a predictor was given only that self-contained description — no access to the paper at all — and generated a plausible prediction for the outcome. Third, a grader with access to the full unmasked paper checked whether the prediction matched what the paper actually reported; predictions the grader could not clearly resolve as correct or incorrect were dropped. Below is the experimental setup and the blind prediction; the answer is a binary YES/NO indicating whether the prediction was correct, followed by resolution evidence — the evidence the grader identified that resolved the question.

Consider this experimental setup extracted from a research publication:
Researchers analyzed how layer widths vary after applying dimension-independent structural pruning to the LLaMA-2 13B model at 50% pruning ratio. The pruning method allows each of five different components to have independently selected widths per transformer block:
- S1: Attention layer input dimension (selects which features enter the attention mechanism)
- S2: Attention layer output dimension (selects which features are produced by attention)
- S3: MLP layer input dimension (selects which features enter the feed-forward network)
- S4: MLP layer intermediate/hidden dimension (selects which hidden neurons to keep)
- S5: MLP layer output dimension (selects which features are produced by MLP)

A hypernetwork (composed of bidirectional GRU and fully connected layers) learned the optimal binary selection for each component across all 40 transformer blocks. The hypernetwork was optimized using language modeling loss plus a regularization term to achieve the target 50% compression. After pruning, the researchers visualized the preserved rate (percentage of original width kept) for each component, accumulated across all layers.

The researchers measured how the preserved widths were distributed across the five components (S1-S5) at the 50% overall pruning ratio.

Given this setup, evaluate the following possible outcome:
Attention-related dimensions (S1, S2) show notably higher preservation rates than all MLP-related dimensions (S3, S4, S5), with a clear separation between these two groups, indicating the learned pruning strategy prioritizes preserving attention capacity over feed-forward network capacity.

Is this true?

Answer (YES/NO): NO